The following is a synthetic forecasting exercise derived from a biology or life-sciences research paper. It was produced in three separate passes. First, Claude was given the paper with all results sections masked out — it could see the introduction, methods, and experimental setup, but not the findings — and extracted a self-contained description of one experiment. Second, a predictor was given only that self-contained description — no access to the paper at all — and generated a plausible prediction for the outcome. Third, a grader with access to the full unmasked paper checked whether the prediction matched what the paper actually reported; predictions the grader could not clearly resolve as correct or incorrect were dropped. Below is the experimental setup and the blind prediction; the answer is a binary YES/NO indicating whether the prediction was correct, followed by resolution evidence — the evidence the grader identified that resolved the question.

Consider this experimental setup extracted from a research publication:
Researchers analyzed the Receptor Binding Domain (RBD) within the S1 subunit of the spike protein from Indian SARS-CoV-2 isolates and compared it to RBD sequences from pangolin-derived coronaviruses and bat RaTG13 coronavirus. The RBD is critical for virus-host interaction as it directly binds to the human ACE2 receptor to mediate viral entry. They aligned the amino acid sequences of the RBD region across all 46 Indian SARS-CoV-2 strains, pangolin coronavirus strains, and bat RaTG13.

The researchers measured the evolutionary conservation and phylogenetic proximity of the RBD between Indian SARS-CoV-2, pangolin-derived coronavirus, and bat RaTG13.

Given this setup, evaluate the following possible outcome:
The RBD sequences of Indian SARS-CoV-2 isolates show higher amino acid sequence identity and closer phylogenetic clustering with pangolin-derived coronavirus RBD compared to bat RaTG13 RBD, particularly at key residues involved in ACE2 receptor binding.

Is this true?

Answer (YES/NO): YES